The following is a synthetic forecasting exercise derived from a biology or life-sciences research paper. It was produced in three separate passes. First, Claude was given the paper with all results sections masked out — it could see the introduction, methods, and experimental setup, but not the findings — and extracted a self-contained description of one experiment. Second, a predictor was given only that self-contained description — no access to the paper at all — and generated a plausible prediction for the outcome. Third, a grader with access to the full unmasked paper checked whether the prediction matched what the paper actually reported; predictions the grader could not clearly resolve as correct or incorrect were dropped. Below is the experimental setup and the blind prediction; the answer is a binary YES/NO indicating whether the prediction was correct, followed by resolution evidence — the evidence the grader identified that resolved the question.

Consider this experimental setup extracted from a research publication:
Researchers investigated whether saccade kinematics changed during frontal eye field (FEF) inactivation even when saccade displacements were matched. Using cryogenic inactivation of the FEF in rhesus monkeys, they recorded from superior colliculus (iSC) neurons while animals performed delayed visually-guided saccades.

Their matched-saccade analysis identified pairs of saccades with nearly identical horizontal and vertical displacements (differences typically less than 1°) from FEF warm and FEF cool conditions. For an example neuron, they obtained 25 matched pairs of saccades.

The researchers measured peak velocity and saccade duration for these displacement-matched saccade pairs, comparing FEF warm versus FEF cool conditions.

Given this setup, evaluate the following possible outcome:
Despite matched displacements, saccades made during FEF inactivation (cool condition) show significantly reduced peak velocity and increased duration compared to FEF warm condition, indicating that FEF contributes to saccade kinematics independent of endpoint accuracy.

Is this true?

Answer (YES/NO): YES